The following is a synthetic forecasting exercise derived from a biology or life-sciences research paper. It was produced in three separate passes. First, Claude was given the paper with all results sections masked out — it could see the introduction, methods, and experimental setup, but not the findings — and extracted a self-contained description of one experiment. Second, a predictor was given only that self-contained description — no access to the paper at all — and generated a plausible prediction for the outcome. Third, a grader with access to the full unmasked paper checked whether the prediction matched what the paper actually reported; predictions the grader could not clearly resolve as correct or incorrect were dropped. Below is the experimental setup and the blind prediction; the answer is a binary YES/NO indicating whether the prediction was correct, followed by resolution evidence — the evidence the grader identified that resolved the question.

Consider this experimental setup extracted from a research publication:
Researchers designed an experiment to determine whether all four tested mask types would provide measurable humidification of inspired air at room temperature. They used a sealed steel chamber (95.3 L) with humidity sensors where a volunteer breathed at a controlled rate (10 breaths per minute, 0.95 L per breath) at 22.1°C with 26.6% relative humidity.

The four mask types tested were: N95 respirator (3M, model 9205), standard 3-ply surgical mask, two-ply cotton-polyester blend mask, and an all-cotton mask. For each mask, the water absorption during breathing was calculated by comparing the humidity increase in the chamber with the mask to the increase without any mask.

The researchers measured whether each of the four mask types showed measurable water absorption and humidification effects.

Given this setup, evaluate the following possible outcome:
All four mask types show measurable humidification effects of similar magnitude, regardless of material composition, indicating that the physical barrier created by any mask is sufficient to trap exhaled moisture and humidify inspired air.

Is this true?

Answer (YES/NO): NO